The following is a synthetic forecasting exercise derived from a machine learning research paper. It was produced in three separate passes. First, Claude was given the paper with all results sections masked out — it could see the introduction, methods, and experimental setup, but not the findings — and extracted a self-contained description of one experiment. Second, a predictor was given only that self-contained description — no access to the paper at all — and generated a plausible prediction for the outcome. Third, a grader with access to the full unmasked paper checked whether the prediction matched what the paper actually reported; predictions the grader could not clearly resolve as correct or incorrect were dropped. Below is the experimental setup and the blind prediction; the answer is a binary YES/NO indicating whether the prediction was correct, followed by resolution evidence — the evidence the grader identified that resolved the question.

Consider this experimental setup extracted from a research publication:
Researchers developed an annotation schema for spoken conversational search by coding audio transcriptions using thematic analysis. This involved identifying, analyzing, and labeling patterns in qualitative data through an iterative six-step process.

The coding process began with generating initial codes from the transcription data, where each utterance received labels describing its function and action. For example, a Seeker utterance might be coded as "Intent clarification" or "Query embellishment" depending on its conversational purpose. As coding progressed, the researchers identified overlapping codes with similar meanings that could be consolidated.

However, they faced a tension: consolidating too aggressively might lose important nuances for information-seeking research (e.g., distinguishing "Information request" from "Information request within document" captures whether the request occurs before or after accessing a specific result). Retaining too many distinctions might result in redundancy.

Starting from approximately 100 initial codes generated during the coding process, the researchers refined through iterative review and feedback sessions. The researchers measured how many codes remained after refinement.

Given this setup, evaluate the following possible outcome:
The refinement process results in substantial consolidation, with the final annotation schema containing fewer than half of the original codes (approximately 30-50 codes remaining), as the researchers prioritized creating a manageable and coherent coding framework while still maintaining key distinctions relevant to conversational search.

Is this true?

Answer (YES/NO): NO